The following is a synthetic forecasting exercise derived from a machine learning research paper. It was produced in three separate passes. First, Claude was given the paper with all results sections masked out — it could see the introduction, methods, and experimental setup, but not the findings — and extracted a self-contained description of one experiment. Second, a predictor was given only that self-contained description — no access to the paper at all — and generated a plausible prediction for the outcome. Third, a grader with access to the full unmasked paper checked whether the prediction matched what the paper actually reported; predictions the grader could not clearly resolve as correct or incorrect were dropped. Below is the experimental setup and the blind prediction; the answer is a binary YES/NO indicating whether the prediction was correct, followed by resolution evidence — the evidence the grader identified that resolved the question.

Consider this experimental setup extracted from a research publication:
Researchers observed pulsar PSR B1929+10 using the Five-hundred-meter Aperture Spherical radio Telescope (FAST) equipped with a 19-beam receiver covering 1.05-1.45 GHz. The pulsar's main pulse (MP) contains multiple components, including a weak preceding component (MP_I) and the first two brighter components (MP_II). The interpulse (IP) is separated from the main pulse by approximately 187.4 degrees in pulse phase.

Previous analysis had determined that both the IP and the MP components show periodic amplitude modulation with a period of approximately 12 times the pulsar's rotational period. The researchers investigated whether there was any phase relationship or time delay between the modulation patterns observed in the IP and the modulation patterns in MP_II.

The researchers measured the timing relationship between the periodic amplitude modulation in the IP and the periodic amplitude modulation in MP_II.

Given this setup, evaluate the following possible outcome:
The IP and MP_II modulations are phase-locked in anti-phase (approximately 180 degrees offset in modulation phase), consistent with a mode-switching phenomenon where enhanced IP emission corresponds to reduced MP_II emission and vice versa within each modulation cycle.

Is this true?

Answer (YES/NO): NO